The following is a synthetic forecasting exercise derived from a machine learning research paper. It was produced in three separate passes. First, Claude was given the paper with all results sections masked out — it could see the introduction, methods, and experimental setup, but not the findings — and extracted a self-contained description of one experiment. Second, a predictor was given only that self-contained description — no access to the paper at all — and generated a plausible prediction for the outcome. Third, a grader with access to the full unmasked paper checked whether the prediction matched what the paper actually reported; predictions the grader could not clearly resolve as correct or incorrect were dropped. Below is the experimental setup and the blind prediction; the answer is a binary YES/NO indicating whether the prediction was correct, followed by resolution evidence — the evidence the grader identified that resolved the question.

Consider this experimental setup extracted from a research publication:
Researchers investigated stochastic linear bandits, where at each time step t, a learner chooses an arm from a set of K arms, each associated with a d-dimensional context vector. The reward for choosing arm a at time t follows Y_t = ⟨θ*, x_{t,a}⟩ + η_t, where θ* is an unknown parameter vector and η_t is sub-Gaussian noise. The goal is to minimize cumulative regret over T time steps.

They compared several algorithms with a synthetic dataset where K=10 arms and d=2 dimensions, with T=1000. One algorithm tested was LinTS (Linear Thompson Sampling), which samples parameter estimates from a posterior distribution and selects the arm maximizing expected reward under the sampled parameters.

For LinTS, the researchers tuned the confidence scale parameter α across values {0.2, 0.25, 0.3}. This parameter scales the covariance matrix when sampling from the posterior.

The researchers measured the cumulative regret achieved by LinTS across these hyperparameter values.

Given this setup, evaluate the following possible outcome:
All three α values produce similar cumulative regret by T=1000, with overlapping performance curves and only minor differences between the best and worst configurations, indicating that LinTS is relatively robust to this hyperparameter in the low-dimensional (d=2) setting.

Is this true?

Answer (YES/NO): NO